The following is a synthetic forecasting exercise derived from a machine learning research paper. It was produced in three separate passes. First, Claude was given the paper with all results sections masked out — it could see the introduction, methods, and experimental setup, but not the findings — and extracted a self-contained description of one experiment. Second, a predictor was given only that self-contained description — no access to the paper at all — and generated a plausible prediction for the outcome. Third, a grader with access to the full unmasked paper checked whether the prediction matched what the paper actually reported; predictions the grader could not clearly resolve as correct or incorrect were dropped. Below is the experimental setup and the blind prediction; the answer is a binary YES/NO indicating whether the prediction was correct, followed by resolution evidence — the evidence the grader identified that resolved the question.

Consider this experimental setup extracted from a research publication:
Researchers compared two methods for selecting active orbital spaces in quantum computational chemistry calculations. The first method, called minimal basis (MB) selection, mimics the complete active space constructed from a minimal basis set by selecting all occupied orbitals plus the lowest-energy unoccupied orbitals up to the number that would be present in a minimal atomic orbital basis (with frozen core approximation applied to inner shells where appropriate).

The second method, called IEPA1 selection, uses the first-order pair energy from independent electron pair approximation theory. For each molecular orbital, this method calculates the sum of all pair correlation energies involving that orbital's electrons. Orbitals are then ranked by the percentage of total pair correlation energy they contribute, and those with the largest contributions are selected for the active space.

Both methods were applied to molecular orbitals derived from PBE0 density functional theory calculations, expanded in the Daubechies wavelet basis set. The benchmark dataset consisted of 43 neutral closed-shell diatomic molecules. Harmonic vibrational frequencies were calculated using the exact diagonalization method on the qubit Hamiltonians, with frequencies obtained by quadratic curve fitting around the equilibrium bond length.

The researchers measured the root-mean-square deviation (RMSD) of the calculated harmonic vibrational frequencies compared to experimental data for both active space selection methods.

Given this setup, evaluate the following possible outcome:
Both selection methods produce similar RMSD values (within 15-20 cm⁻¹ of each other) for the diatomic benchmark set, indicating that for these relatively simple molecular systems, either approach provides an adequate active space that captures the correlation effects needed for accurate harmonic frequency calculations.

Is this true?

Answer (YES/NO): NO